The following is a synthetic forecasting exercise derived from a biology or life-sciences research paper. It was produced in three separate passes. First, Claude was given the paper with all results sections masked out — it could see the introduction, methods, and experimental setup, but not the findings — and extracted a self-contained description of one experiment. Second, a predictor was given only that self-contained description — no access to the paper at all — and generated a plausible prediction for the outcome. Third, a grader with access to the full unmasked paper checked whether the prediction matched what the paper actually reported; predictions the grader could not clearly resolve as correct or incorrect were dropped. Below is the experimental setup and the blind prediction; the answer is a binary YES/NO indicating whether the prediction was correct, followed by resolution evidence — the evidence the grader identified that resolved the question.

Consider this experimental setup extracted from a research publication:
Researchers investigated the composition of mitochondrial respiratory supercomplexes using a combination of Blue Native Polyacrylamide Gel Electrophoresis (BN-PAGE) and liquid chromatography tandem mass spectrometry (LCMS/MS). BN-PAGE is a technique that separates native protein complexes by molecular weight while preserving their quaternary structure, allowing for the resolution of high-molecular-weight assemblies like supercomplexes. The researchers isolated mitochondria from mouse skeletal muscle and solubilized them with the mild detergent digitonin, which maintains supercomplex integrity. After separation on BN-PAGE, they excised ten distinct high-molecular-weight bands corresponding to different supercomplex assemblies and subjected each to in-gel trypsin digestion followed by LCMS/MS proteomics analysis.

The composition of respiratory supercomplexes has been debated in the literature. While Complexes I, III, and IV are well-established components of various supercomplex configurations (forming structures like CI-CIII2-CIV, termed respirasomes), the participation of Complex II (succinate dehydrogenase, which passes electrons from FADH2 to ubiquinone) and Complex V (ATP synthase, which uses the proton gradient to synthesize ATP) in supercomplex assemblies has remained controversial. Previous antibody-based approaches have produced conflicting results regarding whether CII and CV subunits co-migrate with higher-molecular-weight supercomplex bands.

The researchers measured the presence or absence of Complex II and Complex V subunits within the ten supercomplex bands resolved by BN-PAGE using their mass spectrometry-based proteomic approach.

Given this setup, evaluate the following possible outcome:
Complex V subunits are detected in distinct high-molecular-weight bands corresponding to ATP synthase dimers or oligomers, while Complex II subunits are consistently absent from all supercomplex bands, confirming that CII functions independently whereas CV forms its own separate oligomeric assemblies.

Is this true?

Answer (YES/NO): NO